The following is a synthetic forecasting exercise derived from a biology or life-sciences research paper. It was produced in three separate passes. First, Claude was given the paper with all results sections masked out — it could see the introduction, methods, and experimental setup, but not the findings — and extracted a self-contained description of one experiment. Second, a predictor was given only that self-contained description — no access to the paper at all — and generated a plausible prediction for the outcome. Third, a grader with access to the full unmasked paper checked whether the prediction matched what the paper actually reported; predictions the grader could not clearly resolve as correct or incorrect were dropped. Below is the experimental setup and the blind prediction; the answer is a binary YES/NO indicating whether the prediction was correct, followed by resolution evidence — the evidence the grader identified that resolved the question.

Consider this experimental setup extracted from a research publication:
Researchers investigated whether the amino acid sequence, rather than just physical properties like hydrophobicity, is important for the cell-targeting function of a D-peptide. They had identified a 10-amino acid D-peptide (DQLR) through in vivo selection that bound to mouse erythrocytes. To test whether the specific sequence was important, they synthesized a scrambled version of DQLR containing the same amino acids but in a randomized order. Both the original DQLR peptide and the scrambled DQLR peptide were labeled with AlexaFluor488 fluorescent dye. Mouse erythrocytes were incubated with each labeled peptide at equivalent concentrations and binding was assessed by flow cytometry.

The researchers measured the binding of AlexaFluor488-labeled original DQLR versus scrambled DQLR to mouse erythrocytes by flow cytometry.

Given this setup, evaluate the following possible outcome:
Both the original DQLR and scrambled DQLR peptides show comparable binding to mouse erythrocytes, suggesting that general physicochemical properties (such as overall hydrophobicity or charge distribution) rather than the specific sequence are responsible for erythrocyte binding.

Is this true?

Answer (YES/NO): NO